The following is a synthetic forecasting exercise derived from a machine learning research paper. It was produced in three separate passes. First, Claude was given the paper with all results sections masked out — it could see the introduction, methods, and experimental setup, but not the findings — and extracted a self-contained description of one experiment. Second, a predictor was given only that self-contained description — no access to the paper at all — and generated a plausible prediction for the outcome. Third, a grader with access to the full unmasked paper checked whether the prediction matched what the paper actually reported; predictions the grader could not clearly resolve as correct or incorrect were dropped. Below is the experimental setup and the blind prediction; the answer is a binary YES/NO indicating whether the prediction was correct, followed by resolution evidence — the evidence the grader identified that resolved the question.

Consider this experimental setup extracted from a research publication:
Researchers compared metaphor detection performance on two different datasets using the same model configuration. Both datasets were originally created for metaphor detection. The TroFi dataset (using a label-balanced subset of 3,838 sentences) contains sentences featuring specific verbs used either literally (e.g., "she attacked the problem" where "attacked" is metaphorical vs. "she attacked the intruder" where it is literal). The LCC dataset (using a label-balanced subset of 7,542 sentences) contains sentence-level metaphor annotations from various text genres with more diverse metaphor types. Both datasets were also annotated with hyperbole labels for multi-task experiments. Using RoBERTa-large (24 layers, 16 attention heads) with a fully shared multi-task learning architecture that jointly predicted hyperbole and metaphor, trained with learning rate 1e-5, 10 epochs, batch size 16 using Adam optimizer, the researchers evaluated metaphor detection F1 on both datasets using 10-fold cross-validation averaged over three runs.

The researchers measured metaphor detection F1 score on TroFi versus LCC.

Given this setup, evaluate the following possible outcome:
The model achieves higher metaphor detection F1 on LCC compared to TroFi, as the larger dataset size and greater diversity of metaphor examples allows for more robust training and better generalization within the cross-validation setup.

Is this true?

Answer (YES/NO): YES